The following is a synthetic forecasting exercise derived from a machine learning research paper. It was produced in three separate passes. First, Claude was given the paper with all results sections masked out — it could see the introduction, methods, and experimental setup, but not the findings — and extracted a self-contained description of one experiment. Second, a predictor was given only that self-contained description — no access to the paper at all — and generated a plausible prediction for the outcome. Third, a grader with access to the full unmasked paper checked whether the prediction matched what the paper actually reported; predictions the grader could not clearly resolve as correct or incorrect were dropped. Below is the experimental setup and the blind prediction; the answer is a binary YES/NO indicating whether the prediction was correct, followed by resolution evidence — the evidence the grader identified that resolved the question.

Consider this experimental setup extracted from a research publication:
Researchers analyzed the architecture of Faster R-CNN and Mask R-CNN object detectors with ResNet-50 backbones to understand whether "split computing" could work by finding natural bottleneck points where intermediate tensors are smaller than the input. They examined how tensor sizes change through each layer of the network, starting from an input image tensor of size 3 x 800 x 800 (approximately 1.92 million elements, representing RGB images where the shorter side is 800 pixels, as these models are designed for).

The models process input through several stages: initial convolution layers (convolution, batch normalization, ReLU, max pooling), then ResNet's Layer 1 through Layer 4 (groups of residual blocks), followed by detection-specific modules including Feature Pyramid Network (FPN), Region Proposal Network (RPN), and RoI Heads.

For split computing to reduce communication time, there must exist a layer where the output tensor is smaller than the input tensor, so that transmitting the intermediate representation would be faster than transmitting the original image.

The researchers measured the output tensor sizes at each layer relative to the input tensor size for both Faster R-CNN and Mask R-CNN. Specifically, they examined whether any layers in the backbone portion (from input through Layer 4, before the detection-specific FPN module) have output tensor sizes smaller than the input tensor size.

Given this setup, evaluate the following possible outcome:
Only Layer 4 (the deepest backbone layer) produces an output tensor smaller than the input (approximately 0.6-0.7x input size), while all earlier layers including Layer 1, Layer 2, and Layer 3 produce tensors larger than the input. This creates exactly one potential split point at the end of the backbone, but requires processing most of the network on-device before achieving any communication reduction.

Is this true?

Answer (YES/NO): NO